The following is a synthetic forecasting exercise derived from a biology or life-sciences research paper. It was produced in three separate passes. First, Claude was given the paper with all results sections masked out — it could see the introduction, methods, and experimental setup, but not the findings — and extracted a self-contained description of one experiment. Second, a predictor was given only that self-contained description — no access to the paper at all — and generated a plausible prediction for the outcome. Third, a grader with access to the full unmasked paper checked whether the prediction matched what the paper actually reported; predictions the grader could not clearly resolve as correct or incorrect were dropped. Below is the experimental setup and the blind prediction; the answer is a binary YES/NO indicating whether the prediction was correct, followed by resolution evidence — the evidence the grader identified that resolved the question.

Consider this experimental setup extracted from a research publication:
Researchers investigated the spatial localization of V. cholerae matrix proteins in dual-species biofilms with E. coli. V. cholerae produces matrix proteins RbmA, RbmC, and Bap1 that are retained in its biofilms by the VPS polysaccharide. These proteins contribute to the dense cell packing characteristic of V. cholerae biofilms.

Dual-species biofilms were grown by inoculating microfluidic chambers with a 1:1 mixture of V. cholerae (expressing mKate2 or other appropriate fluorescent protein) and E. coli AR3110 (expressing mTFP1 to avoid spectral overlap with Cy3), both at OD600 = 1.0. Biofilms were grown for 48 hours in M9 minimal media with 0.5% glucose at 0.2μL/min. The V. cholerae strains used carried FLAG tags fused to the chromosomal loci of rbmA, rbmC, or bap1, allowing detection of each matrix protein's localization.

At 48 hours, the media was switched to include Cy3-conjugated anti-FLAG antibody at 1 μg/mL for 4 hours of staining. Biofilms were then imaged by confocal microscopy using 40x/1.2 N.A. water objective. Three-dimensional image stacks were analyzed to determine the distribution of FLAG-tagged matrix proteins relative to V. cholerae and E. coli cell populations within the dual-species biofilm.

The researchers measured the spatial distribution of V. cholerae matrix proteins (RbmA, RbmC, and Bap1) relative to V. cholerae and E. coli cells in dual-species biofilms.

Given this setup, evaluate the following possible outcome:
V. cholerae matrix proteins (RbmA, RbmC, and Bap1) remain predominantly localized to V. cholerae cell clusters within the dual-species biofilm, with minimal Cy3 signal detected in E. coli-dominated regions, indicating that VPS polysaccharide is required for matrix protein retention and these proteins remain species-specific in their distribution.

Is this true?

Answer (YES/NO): NO